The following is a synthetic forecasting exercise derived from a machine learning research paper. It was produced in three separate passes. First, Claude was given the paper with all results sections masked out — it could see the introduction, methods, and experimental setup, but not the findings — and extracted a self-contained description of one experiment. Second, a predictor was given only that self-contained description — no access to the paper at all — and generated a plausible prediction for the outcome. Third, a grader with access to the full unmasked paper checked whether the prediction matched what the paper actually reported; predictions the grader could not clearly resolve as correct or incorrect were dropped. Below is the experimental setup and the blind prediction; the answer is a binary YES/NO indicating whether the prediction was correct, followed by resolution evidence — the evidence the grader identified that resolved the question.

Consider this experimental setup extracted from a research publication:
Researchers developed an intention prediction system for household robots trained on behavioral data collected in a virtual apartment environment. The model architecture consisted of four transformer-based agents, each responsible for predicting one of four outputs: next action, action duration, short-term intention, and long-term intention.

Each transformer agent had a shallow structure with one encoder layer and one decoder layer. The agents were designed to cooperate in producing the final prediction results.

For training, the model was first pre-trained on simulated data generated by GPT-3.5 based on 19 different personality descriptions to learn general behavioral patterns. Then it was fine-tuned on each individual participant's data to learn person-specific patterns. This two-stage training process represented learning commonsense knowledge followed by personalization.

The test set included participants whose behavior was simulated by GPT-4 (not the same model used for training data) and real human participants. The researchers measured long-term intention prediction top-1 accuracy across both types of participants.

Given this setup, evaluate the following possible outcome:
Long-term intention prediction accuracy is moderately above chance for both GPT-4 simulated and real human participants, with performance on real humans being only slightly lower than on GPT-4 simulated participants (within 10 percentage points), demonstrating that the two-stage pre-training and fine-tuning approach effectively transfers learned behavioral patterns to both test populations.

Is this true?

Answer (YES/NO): NO